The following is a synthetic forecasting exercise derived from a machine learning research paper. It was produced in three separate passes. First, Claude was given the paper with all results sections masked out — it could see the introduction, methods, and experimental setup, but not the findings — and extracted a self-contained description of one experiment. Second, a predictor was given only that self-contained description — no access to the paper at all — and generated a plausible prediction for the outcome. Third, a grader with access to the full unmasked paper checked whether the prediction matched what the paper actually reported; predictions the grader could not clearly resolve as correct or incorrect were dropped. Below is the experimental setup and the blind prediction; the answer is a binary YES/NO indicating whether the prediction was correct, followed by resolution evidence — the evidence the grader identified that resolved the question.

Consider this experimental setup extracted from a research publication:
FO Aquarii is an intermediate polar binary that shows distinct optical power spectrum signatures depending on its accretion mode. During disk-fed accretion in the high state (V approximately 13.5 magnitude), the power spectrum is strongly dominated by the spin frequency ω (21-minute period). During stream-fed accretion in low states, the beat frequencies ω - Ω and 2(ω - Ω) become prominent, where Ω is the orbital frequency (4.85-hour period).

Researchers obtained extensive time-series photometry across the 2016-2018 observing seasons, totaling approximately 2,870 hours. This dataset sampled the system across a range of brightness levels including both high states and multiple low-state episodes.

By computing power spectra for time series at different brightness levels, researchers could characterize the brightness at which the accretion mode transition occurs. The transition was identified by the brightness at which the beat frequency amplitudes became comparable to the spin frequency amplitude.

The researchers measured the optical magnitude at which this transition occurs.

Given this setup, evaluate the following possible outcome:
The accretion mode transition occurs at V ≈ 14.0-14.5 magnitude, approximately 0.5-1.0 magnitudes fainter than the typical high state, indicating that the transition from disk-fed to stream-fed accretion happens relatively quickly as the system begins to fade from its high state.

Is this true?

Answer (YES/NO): YES